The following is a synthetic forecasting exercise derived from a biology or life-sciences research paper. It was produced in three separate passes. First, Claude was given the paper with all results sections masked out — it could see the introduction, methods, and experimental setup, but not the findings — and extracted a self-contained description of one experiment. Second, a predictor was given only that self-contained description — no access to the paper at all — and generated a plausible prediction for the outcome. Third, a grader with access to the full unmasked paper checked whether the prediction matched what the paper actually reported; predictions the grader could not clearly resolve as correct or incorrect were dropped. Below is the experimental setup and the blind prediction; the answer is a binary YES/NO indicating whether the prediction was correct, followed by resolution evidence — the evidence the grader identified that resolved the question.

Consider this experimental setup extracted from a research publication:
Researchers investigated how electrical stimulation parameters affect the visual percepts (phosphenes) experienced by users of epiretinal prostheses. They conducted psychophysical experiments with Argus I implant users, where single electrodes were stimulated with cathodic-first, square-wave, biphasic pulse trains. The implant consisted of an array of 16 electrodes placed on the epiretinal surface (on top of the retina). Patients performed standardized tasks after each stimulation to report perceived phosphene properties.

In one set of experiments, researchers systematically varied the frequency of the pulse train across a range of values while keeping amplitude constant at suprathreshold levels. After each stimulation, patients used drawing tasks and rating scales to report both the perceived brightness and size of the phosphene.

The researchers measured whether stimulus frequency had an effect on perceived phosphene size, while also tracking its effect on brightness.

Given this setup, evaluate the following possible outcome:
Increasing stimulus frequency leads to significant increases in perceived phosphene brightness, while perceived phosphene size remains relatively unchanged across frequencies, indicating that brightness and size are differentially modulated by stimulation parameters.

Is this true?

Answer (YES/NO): YES